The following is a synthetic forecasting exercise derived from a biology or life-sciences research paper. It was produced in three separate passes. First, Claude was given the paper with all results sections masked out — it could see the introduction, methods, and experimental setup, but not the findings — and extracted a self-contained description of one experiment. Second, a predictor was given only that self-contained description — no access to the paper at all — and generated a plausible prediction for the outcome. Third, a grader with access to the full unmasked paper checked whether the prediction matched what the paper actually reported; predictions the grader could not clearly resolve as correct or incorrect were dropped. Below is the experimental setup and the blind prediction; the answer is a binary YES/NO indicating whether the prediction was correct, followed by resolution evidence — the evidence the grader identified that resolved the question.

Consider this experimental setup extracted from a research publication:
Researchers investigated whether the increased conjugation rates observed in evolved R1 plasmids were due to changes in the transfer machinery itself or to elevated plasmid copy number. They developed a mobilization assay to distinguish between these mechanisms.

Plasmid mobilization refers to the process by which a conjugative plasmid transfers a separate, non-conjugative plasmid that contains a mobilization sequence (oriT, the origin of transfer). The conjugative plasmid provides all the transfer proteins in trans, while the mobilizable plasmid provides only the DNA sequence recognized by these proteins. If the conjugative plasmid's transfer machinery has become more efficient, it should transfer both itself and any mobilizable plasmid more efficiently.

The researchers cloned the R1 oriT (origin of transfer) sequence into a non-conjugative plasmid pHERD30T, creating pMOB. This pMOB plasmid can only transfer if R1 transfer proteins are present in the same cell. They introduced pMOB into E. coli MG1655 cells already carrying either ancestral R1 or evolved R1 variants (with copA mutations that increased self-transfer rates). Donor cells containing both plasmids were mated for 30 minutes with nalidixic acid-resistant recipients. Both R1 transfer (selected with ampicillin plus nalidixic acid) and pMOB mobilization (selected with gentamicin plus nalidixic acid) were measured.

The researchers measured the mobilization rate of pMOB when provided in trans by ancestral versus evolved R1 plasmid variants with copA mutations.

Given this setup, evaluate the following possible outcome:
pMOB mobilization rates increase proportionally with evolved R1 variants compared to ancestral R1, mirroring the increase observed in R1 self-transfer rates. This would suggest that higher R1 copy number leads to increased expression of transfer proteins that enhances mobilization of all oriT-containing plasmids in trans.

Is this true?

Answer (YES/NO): NO